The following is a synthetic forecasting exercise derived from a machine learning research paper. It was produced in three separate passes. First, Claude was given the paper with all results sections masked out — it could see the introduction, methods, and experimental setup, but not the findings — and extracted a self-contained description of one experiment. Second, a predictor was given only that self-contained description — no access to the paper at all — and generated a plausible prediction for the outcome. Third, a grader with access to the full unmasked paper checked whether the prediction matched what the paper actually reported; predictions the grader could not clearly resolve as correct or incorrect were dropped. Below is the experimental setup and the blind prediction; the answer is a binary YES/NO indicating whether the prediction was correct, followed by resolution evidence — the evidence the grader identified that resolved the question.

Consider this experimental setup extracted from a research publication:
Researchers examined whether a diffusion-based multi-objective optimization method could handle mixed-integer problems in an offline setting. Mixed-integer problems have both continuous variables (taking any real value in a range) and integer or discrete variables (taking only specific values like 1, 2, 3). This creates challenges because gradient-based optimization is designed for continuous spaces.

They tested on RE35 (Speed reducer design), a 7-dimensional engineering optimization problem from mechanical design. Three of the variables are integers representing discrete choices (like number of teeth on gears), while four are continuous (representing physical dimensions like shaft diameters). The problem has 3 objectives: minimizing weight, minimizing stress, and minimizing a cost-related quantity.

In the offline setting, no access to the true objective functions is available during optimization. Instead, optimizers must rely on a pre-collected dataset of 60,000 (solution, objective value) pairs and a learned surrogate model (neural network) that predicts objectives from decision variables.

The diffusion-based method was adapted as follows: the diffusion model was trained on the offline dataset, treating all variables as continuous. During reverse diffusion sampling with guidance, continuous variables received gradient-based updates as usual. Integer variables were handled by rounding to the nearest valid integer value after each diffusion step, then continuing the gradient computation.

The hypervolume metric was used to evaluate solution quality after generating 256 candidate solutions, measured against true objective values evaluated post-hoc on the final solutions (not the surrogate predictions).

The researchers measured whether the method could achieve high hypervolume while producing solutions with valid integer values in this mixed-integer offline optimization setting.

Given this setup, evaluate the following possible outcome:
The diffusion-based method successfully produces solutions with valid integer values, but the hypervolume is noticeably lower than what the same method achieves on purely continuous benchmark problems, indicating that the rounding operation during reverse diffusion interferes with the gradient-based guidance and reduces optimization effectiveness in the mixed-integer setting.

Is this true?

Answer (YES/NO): NO